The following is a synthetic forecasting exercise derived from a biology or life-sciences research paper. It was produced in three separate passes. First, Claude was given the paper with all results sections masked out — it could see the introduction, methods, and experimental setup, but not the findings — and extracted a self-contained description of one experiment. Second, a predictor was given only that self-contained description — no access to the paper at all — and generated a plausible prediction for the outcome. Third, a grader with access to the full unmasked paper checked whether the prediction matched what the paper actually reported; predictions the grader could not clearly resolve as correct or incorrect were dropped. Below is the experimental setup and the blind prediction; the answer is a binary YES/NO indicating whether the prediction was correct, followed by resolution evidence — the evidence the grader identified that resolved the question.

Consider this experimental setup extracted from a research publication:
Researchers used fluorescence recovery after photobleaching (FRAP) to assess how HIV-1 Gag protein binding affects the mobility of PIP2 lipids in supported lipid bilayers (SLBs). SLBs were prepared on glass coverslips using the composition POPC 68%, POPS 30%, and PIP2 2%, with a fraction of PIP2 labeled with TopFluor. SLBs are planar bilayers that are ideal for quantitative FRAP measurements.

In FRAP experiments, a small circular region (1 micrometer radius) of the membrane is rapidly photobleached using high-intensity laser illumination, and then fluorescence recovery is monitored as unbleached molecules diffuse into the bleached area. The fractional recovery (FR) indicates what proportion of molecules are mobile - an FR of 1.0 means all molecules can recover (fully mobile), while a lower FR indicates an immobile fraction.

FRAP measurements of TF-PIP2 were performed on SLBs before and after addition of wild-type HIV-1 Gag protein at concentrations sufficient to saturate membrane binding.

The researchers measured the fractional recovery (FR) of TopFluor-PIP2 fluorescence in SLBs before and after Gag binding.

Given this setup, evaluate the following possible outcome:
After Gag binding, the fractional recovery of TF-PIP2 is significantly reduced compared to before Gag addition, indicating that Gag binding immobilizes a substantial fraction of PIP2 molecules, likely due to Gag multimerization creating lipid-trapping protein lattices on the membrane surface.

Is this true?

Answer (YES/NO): YES